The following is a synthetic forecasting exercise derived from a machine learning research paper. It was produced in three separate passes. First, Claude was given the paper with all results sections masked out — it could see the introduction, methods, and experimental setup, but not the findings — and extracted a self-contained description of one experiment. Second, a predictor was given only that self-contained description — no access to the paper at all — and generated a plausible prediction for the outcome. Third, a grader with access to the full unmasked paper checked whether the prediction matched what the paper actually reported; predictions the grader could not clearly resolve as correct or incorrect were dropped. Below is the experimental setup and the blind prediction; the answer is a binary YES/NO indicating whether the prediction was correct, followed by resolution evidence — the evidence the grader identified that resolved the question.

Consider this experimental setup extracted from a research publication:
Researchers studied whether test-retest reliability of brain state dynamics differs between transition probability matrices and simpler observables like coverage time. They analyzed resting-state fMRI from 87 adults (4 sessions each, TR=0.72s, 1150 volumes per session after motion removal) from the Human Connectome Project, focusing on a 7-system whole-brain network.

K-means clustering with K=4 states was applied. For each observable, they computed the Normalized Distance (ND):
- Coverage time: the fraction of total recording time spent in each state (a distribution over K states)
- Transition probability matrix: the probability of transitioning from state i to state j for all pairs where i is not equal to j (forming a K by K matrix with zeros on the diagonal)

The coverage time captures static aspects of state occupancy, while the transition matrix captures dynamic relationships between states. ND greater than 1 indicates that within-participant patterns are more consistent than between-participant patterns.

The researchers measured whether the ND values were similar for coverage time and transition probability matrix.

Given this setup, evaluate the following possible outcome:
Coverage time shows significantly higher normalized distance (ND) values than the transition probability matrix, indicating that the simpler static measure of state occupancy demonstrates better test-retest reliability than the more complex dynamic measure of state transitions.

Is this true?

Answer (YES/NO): NO